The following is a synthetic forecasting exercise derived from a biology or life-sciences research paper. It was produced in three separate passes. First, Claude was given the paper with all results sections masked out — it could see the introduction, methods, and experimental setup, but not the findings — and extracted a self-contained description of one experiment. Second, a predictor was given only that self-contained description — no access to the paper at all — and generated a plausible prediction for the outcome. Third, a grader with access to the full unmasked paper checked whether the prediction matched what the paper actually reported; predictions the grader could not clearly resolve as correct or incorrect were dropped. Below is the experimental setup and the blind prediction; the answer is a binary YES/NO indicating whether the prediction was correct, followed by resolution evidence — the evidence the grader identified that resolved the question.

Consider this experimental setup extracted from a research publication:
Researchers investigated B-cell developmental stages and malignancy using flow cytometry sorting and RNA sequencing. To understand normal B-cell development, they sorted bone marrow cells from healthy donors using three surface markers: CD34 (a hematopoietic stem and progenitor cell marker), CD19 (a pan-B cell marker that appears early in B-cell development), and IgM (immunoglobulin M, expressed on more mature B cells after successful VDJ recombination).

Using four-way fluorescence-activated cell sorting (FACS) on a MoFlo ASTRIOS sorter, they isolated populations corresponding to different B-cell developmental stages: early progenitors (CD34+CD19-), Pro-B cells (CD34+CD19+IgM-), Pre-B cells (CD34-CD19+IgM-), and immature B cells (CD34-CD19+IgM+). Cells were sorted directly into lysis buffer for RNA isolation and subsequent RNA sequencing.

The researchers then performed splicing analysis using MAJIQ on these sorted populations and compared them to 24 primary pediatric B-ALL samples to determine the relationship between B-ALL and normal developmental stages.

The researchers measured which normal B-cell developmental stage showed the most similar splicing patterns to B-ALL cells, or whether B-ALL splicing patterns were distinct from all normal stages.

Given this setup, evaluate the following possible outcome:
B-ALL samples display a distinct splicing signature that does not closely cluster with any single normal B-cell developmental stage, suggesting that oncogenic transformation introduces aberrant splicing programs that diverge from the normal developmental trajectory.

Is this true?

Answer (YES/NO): YES